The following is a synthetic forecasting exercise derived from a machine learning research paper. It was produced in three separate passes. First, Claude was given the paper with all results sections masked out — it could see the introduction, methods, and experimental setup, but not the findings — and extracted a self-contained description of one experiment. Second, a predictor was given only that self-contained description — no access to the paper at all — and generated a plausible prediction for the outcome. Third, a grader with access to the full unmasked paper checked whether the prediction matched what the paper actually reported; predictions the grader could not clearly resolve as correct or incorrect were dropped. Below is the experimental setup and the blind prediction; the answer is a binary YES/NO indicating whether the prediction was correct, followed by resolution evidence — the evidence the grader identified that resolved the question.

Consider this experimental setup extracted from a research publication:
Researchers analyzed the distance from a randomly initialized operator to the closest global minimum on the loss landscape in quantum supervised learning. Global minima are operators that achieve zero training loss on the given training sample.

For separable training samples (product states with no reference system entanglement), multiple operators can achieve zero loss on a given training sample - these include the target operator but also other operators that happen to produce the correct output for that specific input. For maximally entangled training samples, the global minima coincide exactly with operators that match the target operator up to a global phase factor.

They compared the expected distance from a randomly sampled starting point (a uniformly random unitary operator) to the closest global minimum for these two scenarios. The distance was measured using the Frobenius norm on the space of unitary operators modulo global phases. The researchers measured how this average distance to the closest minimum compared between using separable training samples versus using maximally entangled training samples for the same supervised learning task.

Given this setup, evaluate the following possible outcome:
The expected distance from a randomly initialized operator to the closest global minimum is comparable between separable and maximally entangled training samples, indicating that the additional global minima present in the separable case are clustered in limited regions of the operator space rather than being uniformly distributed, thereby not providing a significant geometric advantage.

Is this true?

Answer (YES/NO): NO